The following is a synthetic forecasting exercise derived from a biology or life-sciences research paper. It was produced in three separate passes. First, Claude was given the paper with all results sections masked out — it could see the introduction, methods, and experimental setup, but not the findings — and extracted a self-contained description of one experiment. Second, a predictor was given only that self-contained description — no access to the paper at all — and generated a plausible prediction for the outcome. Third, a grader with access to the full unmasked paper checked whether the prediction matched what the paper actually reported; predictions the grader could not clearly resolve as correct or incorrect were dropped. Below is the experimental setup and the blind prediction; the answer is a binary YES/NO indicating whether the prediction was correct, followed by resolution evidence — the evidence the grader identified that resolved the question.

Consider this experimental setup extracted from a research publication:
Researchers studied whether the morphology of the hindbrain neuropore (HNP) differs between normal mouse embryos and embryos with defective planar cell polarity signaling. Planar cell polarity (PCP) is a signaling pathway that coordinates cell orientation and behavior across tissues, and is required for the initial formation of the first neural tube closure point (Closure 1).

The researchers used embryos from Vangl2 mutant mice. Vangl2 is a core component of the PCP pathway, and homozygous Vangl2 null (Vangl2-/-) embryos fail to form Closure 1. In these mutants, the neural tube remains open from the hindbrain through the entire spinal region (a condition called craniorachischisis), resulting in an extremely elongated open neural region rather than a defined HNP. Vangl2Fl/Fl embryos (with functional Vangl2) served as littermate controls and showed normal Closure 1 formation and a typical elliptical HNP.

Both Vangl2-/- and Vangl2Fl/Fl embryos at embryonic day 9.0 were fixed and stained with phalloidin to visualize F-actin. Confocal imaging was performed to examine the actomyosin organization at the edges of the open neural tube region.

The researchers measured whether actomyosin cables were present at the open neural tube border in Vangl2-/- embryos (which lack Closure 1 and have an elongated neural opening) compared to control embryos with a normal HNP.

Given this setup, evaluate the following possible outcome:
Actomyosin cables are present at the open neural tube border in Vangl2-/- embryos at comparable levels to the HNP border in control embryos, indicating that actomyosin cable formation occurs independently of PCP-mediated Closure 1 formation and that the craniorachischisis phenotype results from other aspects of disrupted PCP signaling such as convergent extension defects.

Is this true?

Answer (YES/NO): NO